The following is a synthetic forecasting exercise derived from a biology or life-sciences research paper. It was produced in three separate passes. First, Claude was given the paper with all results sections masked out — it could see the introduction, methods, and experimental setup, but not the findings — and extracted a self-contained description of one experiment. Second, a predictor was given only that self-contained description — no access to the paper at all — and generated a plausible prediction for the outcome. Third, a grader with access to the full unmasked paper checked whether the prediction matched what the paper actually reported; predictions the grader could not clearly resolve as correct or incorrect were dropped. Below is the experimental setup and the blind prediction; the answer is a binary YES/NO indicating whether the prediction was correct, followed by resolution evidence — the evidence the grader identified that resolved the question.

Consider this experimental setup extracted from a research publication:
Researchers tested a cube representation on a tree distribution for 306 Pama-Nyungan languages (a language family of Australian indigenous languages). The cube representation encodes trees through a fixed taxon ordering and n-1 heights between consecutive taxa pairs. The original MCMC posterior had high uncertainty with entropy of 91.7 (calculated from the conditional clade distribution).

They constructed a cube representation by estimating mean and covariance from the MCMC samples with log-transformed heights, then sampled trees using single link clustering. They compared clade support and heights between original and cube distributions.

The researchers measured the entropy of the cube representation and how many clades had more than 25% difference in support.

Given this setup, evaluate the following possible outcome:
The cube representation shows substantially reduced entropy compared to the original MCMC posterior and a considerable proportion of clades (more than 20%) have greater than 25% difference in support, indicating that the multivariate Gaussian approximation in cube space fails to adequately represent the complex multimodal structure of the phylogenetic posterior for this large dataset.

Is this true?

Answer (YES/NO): NO